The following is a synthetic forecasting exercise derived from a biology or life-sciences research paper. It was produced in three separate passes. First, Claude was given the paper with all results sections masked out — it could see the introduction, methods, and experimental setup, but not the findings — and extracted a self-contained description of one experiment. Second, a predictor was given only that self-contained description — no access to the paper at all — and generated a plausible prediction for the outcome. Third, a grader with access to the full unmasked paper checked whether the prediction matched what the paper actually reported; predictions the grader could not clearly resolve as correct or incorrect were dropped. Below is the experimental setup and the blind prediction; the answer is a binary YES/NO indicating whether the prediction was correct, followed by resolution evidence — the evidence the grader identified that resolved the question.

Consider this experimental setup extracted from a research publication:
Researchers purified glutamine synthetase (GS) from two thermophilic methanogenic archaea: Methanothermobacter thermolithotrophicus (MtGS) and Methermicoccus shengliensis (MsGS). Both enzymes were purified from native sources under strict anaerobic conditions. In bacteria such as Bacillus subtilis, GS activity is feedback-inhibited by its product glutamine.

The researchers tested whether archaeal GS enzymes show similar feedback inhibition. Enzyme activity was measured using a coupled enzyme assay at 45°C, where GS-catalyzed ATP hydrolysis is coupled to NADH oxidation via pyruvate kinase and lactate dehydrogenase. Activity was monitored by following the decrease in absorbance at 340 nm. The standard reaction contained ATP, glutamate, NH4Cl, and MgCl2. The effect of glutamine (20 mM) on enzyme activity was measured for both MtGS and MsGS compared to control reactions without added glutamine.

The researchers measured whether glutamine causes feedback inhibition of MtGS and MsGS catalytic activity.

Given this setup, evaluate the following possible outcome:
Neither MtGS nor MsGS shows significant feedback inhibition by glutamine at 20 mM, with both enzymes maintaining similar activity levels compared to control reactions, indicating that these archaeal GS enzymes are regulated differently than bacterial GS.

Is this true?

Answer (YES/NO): NO